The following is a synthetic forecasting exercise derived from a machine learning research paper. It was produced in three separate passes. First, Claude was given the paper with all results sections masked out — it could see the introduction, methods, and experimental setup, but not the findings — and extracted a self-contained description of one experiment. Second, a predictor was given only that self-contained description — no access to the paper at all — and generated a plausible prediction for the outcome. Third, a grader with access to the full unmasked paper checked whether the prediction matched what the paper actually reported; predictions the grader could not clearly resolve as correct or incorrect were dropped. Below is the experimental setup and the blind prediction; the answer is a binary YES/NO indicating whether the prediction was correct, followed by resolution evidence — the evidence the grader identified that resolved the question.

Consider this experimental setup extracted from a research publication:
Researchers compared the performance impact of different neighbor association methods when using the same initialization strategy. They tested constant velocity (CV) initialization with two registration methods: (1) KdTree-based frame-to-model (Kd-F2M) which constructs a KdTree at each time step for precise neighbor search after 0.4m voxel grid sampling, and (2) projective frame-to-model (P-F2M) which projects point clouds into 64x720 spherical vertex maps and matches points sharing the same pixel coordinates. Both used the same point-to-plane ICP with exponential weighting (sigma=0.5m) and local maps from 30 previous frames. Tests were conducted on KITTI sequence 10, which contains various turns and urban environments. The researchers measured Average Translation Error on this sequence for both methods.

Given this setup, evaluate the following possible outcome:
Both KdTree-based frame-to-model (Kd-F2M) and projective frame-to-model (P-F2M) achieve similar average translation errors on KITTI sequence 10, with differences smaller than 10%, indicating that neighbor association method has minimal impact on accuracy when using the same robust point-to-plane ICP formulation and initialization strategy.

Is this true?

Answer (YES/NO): NO